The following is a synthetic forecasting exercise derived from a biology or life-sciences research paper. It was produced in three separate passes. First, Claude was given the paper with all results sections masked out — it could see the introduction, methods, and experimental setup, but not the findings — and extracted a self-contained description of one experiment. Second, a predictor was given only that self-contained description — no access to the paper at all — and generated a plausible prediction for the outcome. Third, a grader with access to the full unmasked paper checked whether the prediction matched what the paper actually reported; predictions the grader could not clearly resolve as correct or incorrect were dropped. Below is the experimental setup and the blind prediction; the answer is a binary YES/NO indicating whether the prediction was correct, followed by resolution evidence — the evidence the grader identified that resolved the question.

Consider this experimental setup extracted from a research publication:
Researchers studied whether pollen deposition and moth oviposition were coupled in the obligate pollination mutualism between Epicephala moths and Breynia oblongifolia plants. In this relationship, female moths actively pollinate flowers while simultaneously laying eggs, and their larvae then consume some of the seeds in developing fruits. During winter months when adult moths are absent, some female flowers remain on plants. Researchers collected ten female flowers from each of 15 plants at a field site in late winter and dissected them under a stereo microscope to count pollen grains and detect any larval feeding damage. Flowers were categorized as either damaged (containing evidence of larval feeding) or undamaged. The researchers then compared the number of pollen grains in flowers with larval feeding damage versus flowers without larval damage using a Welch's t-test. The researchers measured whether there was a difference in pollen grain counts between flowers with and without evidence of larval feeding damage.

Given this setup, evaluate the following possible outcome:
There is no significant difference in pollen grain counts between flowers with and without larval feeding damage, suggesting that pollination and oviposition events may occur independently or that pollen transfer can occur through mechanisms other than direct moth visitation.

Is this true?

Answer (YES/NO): YES